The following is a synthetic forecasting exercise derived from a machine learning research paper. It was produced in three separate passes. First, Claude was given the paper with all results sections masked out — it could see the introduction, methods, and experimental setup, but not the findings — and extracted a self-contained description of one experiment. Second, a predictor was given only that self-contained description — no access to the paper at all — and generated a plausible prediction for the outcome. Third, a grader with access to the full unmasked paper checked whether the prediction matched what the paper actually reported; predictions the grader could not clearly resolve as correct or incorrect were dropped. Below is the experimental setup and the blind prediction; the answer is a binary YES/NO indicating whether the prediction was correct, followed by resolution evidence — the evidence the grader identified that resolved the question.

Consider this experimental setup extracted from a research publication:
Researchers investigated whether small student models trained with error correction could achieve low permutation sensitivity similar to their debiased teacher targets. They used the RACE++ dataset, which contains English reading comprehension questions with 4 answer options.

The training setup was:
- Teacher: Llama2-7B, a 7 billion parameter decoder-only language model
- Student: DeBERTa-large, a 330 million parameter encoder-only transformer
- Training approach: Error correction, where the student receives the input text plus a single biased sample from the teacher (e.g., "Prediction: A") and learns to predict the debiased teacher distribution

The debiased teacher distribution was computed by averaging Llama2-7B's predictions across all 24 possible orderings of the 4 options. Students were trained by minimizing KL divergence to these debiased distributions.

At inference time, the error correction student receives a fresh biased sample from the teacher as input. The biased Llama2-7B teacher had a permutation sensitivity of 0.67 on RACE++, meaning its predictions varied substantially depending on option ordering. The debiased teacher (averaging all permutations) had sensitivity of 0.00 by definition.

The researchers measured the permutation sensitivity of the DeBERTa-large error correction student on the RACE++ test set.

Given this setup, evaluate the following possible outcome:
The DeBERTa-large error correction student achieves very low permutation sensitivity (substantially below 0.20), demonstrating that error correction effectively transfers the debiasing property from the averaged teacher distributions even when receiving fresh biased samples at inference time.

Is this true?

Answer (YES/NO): NO